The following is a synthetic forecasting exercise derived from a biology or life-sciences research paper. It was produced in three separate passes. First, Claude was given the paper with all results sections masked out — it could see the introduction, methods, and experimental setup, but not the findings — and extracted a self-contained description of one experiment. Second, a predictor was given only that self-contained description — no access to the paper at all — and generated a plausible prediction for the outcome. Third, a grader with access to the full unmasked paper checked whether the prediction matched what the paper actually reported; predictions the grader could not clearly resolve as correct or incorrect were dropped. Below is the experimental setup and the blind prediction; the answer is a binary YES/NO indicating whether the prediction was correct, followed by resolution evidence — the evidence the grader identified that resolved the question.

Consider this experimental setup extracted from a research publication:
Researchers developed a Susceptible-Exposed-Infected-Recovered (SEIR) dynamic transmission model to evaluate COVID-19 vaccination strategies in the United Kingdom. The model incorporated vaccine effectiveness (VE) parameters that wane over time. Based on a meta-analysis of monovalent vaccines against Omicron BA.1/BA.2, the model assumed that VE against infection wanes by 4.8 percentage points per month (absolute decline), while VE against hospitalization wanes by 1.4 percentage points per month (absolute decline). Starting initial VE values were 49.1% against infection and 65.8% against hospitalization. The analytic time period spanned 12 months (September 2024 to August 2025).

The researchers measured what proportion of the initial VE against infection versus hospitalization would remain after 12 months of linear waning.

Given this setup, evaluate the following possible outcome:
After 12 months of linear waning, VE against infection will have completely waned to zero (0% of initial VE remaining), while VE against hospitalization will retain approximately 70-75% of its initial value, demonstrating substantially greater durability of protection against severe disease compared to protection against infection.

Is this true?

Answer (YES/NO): YES